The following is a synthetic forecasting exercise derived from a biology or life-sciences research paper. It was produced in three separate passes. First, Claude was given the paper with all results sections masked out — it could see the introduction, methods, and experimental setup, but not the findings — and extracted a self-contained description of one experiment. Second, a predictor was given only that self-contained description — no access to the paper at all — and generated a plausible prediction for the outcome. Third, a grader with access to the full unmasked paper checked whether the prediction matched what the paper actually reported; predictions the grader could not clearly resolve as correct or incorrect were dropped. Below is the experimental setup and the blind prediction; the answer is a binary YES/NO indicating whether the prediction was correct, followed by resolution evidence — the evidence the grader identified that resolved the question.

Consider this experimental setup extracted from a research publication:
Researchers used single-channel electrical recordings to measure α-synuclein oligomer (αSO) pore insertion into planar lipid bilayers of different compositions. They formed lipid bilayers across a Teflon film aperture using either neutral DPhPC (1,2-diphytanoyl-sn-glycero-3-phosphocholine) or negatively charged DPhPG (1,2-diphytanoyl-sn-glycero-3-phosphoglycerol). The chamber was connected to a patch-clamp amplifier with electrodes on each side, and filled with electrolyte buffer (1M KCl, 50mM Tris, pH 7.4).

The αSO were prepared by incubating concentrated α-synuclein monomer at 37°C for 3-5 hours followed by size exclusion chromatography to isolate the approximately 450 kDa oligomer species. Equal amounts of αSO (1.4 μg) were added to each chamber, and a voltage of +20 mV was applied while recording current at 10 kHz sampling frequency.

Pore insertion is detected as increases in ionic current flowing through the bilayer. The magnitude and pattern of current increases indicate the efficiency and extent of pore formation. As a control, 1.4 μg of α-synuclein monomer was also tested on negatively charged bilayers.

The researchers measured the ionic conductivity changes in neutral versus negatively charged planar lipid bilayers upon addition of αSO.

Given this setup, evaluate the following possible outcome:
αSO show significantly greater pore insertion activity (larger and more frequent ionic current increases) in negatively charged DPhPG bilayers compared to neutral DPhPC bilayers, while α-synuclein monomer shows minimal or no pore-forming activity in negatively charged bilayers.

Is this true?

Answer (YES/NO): YES